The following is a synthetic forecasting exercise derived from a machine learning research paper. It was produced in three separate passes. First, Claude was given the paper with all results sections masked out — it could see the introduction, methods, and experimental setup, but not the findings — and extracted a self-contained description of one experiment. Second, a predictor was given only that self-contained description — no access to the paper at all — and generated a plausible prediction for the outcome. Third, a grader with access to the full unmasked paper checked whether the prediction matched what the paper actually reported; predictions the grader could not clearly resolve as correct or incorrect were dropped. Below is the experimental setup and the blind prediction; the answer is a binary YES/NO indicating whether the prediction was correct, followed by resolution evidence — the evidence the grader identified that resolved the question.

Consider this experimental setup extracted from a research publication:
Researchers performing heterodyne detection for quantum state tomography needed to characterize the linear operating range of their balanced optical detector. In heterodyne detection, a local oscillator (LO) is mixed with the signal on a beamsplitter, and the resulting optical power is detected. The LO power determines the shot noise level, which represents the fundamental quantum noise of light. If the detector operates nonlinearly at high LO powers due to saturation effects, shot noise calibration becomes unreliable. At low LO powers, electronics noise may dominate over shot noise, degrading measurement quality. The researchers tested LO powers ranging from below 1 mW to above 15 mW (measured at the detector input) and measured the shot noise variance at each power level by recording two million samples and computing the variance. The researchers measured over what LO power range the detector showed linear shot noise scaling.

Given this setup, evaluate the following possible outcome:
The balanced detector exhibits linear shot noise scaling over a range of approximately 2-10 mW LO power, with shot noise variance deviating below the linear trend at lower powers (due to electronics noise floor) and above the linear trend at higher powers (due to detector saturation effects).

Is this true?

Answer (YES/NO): NO